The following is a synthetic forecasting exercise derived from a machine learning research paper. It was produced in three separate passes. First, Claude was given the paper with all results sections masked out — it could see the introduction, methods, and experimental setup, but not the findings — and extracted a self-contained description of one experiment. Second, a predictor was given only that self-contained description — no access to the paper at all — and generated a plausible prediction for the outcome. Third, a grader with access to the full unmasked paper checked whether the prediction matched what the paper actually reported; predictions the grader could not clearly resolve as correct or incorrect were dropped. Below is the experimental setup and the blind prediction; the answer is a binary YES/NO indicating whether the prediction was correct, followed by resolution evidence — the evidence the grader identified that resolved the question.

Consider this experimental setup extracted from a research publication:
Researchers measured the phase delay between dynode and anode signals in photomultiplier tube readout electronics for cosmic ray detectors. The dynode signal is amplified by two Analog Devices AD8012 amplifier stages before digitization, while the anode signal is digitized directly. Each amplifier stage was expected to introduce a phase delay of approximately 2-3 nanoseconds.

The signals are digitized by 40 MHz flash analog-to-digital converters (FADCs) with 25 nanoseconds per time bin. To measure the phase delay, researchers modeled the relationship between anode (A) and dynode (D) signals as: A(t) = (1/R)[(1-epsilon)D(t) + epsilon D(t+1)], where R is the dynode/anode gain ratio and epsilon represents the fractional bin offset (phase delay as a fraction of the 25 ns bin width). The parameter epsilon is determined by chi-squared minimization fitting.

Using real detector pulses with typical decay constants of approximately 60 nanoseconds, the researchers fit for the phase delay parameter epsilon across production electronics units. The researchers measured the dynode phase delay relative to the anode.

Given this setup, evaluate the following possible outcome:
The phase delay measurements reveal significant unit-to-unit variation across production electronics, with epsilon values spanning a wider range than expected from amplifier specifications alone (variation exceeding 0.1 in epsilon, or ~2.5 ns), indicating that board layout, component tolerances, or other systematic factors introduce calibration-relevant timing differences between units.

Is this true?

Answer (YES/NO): NO